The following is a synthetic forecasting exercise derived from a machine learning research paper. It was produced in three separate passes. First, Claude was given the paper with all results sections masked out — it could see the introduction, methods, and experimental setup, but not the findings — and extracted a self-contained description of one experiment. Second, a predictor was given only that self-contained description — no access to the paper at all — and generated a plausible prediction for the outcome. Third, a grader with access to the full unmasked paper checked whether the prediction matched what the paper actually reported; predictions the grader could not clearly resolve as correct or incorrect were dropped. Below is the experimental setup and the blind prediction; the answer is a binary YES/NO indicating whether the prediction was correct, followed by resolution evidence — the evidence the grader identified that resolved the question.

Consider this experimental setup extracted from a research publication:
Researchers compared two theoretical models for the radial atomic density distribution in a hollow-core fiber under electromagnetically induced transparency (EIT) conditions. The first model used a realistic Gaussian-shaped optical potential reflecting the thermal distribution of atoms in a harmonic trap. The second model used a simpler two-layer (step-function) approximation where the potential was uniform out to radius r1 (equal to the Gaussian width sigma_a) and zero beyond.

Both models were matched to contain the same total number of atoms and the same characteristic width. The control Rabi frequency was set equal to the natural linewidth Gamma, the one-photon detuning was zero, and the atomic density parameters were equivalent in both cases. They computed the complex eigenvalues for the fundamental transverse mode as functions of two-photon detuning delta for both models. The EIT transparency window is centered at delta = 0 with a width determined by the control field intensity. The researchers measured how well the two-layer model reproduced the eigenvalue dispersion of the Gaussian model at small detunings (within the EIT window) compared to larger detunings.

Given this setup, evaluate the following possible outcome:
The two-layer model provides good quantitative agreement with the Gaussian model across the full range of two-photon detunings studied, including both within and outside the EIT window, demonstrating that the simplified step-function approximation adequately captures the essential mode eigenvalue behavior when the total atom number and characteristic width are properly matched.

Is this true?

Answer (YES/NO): NO